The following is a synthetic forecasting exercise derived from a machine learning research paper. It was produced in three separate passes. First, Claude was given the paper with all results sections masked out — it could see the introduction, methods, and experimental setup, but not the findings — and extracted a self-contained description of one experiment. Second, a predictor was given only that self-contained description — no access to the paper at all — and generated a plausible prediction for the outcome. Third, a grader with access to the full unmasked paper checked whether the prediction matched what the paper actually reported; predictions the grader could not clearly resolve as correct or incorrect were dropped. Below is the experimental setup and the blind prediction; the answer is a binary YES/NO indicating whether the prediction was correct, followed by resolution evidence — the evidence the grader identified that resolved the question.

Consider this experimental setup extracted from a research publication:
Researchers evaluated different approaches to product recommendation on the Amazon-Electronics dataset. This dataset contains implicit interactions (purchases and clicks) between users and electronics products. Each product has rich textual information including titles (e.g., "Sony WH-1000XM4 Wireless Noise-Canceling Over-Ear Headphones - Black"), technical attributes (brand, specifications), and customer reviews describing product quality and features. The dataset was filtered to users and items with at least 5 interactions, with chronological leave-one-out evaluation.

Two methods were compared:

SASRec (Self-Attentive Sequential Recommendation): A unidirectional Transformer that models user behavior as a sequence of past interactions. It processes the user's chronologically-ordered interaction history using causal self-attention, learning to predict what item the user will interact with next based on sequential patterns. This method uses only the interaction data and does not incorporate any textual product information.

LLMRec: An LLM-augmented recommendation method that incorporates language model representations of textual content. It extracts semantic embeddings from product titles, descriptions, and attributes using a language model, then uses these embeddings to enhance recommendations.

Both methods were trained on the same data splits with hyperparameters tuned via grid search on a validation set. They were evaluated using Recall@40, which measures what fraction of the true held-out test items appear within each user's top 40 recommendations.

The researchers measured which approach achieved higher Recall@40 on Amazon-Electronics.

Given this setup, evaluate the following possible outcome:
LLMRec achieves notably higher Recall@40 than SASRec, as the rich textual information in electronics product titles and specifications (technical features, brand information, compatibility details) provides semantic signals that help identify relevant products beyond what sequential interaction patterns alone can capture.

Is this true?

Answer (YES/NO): NO